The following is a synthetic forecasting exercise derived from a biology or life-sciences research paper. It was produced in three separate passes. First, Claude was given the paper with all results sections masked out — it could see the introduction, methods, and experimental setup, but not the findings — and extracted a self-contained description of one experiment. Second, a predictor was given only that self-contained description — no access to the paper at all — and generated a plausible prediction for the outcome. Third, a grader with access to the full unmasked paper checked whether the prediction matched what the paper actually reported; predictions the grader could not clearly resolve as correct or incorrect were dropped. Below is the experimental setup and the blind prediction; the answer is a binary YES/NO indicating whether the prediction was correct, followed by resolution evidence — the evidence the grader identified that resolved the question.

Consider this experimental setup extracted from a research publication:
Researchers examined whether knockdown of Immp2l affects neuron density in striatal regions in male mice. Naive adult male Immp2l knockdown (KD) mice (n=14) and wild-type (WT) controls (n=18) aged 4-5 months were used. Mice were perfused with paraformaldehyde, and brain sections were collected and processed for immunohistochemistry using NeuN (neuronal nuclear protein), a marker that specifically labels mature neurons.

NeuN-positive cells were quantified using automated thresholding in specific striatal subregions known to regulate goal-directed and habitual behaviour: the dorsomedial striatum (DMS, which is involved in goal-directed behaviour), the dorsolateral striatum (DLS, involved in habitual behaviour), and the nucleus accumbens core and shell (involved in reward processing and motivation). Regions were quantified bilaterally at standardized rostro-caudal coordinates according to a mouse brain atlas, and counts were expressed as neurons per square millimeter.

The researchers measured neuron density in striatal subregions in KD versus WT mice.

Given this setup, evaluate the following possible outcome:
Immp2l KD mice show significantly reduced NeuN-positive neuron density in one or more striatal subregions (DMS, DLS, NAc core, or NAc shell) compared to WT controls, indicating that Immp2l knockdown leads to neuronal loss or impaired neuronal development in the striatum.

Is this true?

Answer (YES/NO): NO